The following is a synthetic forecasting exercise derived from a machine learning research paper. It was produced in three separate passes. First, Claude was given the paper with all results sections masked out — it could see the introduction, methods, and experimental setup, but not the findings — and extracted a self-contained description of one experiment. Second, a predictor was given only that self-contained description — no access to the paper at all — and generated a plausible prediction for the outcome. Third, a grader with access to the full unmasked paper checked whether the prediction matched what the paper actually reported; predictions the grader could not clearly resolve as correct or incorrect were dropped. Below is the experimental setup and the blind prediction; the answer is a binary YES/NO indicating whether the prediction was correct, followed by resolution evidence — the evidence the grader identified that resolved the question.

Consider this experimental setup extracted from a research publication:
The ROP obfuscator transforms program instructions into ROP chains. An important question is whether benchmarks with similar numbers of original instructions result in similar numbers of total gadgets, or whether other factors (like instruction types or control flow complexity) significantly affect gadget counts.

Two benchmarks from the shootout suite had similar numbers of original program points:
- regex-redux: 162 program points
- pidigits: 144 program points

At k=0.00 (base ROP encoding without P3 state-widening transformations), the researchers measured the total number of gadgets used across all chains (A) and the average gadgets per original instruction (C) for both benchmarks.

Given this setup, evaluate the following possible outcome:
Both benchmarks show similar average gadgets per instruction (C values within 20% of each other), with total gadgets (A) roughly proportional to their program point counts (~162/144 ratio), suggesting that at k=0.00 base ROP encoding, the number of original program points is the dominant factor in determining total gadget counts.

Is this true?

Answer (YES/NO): YES